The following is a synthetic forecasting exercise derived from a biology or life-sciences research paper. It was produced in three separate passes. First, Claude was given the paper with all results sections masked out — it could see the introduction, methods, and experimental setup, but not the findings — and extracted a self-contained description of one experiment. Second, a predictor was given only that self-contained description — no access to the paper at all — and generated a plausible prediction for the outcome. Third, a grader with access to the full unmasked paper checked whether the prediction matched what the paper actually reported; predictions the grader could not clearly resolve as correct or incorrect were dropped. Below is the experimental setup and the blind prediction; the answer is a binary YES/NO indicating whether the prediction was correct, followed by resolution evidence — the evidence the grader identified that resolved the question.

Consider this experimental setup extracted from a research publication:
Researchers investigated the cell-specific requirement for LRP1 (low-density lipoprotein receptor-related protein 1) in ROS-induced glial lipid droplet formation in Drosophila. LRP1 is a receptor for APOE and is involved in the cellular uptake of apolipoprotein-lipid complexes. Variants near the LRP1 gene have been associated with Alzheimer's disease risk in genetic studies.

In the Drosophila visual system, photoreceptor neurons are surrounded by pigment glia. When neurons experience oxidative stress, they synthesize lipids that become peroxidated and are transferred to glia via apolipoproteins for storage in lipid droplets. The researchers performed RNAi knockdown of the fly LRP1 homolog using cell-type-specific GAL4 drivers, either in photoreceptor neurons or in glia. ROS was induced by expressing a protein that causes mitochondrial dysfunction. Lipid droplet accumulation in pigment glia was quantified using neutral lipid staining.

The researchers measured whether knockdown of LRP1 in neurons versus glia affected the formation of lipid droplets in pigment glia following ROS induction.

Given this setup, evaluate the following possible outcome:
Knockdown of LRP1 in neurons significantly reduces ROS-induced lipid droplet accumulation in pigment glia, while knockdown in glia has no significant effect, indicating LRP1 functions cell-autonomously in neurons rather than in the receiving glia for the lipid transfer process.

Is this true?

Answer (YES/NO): NO